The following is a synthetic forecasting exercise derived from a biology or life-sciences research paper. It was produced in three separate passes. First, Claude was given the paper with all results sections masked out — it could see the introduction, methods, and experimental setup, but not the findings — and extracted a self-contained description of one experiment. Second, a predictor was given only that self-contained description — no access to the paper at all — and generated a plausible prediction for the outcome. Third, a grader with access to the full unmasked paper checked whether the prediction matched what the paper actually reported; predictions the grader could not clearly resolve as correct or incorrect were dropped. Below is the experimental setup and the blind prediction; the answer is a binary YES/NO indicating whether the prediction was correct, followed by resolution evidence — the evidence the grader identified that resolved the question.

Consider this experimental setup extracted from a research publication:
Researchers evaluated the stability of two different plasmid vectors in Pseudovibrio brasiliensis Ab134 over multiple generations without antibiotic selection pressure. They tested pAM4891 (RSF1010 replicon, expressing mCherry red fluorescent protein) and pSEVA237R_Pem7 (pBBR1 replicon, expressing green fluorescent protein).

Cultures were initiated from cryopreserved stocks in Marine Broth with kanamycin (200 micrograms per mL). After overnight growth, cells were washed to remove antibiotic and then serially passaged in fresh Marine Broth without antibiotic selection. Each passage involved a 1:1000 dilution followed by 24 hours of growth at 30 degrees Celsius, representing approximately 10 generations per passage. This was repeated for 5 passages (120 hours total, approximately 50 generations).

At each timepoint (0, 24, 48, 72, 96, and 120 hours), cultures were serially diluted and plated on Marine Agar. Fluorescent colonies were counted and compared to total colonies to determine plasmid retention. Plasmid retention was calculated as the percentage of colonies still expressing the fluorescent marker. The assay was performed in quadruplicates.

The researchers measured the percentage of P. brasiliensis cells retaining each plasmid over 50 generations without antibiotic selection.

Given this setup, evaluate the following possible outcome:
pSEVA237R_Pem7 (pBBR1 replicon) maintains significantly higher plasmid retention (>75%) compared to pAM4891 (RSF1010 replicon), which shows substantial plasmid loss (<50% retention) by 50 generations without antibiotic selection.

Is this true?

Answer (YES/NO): NO